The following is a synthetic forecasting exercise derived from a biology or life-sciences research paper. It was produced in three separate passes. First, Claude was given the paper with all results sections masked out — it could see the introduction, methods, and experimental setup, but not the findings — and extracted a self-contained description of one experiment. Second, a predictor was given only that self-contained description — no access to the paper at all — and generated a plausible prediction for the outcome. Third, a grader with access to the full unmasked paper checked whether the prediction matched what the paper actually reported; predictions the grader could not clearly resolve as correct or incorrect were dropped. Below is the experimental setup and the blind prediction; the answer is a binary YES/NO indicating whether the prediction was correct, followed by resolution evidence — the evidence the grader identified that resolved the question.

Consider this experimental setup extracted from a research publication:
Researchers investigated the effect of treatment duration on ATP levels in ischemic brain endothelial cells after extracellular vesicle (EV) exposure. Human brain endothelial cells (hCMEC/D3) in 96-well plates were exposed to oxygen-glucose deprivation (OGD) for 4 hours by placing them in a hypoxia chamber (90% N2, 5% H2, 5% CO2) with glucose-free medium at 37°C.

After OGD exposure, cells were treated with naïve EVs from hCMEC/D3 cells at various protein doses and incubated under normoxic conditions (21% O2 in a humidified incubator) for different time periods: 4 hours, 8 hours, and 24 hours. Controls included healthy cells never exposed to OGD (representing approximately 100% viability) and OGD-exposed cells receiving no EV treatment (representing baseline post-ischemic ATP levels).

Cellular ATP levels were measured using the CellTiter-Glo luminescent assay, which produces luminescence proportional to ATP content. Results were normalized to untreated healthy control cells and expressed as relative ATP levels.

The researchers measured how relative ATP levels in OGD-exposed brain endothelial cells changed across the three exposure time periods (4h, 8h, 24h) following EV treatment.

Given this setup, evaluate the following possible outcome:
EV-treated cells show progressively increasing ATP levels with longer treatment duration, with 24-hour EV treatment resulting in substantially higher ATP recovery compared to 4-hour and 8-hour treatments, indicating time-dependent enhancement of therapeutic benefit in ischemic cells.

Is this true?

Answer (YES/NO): NO